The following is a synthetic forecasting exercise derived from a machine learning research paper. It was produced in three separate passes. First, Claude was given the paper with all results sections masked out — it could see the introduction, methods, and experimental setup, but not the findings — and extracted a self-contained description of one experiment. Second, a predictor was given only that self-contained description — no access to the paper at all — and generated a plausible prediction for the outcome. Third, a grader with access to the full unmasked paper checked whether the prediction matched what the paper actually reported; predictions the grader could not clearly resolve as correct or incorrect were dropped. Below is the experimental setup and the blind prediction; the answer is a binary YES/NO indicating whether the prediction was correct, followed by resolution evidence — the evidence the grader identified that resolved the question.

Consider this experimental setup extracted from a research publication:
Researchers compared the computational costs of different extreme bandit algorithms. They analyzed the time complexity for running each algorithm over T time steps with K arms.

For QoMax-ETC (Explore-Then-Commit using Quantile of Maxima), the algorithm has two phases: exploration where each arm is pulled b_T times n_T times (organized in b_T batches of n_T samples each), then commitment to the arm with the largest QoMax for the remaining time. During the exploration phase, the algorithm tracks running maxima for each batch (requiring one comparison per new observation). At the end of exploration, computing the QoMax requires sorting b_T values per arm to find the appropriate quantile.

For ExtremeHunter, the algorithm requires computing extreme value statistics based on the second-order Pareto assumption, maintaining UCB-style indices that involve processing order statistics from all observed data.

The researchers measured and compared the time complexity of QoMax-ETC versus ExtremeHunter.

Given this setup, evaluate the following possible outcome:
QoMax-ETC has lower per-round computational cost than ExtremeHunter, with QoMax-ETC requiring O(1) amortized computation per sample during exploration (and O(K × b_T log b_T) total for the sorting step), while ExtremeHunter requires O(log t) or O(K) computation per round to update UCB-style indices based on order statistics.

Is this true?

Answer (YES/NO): NO